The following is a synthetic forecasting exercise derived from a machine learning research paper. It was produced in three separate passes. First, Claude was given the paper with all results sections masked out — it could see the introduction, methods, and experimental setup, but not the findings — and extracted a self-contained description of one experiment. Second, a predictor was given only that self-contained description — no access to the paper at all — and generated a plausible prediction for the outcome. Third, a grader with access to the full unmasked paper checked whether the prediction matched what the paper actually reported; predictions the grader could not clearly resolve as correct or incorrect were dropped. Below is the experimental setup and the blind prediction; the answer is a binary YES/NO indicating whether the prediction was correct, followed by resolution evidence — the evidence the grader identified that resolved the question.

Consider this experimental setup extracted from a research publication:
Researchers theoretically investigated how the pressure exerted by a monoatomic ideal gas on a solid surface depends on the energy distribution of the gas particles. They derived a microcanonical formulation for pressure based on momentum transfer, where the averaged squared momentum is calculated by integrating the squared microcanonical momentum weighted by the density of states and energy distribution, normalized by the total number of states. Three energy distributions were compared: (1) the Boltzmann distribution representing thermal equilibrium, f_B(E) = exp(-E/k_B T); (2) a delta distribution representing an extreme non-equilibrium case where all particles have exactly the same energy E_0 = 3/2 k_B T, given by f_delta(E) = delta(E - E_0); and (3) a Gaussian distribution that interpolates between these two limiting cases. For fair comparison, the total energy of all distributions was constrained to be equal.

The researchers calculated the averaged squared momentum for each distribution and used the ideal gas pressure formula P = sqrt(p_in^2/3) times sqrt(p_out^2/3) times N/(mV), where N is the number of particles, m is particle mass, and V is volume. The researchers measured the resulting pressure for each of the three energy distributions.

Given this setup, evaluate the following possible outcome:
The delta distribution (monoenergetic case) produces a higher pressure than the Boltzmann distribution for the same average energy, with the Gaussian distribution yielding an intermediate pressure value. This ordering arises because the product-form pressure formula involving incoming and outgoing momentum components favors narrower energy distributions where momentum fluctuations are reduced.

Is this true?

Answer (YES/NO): NO